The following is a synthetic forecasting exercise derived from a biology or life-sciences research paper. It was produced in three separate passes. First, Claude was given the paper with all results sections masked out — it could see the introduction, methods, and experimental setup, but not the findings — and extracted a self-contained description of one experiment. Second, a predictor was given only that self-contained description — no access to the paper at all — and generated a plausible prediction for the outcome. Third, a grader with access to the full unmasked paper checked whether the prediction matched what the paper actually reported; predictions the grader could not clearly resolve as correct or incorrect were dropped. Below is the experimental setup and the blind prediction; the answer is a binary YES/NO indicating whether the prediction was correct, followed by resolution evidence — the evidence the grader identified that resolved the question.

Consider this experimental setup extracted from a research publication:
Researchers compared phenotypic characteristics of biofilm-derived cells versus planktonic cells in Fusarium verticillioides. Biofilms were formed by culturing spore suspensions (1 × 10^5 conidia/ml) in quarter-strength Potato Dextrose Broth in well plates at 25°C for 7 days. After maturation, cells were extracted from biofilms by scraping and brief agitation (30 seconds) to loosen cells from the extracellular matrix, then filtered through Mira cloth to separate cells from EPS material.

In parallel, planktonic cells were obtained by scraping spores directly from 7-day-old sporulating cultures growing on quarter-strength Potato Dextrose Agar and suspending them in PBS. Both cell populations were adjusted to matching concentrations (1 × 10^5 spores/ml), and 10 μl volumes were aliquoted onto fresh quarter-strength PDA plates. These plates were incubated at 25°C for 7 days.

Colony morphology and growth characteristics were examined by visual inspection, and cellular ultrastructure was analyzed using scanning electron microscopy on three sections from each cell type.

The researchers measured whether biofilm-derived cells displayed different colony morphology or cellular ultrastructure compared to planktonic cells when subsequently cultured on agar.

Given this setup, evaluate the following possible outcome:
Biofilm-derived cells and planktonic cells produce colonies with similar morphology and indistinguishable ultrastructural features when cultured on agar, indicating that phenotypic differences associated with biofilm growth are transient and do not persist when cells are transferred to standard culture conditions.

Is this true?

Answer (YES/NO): NO